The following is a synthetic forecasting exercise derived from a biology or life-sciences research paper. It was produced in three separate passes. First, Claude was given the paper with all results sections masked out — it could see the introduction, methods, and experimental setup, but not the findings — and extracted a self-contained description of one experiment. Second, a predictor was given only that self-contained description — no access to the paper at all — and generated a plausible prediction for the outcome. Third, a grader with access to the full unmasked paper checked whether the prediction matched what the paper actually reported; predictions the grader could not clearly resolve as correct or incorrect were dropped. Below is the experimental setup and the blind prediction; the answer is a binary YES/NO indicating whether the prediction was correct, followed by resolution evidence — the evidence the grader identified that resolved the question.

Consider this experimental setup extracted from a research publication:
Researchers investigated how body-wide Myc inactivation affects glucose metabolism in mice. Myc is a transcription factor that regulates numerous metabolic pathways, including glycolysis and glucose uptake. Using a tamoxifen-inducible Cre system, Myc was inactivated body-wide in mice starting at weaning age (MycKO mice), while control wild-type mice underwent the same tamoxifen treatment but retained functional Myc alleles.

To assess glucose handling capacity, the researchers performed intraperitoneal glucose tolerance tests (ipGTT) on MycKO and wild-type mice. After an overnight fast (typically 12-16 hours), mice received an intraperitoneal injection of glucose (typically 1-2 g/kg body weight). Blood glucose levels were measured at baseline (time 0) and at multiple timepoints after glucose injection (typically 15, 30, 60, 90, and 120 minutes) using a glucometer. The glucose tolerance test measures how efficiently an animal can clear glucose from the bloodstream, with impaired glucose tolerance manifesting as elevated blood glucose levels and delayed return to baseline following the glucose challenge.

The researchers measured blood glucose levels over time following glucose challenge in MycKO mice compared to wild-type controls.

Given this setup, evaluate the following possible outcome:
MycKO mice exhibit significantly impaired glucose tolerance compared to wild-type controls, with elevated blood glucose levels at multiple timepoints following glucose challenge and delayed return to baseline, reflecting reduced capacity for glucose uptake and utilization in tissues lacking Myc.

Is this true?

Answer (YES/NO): YES